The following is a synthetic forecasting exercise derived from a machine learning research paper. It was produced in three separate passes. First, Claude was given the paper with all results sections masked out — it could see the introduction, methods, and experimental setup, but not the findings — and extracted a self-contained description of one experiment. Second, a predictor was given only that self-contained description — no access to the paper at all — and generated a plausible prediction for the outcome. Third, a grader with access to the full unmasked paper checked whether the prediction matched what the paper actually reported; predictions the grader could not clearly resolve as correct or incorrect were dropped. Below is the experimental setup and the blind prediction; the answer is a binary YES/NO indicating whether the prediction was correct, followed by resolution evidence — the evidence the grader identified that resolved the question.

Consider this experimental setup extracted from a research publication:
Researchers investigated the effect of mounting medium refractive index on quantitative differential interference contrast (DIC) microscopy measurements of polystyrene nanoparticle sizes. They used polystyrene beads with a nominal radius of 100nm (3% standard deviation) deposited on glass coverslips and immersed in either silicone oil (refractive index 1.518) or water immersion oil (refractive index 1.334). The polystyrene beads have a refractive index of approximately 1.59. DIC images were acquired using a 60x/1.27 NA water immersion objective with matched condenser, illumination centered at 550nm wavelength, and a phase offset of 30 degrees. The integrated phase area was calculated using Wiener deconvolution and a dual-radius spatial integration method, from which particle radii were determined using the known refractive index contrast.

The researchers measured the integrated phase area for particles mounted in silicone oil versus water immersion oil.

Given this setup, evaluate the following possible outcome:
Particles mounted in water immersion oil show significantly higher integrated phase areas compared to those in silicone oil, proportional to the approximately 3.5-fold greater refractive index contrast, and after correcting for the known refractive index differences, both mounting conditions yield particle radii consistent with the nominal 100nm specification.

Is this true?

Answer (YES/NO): YES